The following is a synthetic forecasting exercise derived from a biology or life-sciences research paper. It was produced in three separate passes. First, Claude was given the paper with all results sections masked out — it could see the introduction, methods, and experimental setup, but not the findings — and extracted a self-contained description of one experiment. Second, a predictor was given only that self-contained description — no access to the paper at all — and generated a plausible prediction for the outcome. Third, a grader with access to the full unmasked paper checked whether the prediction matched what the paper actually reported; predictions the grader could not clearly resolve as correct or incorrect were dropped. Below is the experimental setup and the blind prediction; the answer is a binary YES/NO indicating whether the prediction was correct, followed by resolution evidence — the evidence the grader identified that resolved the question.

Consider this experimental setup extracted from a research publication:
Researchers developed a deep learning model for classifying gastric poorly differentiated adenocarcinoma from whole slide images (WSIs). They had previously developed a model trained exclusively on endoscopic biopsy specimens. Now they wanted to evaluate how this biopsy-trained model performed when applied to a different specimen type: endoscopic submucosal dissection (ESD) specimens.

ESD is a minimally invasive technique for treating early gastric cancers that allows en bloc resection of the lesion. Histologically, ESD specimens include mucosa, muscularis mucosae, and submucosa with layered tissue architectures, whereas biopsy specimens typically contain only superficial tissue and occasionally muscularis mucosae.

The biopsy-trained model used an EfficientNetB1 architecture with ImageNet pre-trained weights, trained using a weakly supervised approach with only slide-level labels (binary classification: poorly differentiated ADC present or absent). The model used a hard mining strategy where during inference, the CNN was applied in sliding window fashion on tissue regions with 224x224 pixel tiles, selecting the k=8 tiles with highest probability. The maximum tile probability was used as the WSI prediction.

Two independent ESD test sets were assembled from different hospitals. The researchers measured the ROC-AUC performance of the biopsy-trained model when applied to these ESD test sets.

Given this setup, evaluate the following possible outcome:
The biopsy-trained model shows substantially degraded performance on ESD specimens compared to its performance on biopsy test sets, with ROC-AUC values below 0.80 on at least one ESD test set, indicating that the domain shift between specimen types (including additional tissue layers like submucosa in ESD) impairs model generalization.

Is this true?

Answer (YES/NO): YES